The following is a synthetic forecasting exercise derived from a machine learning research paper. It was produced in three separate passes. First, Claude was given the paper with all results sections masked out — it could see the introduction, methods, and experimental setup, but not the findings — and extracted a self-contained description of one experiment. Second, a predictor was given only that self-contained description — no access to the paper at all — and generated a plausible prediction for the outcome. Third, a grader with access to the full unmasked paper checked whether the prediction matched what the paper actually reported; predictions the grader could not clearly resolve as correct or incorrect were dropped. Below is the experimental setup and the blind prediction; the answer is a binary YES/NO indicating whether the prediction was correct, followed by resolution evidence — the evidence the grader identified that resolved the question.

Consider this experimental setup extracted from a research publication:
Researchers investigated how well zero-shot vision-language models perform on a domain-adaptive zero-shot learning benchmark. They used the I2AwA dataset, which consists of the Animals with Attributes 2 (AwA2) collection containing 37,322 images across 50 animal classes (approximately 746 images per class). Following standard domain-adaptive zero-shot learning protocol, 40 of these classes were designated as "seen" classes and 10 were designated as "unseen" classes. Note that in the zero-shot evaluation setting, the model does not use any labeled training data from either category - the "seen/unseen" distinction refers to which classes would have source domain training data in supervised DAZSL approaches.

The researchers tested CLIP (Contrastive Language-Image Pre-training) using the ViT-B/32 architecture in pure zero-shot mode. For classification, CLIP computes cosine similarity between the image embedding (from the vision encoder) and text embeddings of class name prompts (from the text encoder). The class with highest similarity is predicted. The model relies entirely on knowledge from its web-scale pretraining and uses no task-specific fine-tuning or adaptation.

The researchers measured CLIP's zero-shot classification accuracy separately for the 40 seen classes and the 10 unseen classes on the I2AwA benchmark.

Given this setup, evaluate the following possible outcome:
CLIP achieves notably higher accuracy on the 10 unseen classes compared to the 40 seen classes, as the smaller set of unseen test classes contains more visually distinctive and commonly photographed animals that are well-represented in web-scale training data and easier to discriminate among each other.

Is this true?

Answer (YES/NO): YES